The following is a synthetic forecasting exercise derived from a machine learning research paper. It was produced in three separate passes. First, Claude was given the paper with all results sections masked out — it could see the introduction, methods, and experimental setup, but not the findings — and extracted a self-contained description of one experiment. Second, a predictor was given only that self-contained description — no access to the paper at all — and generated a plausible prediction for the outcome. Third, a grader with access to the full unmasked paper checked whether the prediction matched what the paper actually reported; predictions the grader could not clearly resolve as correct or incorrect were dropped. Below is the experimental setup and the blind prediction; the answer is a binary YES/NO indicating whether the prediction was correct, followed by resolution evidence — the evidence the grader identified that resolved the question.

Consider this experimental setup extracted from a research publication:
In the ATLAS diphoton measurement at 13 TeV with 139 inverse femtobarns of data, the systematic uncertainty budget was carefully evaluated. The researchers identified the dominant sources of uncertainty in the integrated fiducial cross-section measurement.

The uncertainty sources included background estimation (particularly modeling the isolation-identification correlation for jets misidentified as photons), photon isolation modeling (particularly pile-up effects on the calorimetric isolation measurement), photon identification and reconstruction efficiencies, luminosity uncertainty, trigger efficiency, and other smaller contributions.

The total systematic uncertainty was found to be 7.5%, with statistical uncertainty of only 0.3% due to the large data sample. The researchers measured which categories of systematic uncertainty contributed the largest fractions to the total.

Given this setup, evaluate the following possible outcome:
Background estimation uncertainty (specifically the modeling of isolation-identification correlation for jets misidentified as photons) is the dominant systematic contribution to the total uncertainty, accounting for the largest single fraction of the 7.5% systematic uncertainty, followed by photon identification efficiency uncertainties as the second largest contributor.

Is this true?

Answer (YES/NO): NO